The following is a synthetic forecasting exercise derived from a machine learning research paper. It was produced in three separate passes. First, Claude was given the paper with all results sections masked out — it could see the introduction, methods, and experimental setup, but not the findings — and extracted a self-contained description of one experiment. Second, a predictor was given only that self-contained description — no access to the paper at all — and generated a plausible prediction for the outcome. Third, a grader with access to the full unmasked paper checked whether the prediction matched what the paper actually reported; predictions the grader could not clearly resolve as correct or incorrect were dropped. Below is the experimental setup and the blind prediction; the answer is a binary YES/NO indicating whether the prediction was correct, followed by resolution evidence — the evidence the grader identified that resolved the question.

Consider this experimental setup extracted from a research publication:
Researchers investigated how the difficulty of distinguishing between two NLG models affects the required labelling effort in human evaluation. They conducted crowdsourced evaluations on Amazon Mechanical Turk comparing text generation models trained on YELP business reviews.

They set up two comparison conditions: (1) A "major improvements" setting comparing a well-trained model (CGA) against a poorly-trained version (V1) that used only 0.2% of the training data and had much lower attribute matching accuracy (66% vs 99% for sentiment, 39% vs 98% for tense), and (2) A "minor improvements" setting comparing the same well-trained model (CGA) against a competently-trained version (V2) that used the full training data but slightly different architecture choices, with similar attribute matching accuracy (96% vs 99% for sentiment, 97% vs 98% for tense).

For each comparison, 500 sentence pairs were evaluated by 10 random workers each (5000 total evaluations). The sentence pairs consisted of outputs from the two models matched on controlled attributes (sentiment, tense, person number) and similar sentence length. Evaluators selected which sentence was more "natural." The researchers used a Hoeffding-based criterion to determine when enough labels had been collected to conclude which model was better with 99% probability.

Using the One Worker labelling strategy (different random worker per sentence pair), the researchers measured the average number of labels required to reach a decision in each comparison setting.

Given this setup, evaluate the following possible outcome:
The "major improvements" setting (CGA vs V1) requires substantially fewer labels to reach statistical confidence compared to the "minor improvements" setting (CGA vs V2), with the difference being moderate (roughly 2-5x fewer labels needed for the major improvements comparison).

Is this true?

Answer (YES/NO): NO